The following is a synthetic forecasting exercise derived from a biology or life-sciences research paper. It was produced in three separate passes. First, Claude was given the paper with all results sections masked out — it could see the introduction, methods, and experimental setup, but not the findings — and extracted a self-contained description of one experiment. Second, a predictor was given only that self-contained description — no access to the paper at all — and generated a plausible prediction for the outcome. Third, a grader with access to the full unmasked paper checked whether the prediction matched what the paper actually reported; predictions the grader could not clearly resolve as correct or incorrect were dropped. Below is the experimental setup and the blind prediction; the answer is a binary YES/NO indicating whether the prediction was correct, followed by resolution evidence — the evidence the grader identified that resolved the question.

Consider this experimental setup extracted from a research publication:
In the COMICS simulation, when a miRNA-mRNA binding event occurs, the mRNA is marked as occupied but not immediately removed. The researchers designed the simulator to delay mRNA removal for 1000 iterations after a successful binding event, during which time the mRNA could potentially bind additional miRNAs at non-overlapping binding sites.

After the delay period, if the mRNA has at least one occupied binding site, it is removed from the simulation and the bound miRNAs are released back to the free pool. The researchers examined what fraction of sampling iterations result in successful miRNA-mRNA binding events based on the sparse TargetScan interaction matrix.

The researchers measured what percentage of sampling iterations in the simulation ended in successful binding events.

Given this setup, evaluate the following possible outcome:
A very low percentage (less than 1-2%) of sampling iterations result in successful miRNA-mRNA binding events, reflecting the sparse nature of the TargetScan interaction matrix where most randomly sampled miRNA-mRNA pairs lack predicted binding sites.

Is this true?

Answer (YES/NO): NO